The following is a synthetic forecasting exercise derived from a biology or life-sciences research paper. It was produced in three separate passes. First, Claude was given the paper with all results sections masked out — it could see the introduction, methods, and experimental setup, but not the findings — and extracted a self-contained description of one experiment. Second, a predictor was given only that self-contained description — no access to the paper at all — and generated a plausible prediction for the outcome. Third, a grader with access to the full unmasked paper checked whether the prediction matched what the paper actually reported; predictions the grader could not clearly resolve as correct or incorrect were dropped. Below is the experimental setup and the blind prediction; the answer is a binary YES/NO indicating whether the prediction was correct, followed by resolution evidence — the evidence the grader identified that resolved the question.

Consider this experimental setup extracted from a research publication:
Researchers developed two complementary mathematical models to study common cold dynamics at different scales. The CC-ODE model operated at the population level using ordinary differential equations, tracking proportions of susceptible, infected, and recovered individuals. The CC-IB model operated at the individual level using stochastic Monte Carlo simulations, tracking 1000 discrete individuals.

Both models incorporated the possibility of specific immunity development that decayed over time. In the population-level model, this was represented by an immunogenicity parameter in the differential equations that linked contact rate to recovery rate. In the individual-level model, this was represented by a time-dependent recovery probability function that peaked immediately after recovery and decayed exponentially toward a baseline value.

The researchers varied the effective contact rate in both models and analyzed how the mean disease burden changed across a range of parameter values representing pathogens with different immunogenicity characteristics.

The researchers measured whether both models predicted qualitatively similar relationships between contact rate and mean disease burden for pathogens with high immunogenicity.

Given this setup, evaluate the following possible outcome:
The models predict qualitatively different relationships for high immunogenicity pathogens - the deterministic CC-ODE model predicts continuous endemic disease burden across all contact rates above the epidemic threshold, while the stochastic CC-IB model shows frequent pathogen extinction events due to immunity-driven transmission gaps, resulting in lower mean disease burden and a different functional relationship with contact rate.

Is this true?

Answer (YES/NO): NO